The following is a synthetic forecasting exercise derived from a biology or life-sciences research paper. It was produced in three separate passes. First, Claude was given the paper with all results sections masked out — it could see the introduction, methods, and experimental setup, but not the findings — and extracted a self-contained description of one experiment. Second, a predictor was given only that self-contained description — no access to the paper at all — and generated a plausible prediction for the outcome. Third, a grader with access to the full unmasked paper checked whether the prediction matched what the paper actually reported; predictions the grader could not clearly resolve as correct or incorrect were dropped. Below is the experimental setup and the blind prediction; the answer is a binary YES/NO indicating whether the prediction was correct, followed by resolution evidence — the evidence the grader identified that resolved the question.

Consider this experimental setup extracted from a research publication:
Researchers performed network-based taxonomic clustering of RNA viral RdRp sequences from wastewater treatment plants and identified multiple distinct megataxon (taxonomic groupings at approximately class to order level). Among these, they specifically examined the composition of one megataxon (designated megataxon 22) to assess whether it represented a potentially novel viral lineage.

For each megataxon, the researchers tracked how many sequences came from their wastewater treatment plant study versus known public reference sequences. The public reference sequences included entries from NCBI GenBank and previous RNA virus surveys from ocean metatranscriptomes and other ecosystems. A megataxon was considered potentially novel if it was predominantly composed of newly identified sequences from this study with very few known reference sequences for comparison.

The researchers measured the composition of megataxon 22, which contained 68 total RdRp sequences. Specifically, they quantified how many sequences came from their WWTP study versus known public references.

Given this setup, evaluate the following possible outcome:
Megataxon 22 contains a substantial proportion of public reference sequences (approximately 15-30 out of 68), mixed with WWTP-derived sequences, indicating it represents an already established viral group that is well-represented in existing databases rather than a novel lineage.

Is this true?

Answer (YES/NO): NO